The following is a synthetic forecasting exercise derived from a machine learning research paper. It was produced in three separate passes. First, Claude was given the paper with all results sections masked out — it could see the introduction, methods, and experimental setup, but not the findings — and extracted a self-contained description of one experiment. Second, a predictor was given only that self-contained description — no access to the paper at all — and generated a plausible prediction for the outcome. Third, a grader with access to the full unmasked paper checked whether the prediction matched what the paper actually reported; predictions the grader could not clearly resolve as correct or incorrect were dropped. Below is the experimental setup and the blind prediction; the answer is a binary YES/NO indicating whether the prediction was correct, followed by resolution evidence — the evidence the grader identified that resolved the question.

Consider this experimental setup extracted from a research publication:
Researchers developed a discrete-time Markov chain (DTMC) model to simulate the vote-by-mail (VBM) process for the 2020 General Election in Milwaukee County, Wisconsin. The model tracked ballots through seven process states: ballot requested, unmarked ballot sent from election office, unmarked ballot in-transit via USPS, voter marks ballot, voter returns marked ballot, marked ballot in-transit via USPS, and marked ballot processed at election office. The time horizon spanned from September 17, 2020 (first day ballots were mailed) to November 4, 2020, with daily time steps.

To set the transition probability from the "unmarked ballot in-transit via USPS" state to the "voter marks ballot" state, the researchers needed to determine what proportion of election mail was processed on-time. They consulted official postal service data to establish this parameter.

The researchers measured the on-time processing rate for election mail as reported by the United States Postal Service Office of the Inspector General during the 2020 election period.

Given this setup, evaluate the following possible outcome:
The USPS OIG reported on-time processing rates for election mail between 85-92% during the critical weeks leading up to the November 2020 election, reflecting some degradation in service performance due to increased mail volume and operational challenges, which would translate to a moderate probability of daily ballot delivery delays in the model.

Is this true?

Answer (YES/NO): NO